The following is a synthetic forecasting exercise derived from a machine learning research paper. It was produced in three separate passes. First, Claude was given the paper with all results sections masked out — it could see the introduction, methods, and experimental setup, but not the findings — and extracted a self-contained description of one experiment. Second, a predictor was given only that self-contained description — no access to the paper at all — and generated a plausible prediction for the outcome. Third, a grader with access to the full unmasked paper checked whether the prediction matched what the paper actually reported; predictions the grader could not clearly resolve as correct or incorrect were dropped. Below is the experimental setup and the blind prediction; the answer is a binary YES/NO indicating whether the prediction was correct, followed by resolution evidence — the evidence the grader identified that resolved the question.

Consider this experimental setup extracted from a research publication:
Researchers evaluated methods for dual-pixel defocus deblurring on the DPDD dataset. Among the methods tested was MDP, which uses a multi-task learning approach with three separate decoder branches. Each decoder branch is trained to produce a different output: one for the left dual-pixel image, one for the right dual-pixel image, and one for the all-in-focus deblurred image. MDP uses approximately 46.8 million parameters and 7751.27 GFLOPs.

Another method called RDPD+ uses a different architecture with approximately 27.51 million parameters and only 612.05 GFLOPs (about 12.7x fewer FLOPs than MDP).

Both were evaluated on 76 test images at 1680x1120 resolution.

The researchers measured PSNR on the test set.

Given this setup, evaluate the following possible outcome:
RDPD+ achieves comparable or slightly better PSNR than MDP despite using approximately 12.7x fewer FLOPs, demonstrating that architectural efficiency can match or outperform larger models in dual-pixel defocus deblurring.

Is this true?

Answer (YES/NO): YES